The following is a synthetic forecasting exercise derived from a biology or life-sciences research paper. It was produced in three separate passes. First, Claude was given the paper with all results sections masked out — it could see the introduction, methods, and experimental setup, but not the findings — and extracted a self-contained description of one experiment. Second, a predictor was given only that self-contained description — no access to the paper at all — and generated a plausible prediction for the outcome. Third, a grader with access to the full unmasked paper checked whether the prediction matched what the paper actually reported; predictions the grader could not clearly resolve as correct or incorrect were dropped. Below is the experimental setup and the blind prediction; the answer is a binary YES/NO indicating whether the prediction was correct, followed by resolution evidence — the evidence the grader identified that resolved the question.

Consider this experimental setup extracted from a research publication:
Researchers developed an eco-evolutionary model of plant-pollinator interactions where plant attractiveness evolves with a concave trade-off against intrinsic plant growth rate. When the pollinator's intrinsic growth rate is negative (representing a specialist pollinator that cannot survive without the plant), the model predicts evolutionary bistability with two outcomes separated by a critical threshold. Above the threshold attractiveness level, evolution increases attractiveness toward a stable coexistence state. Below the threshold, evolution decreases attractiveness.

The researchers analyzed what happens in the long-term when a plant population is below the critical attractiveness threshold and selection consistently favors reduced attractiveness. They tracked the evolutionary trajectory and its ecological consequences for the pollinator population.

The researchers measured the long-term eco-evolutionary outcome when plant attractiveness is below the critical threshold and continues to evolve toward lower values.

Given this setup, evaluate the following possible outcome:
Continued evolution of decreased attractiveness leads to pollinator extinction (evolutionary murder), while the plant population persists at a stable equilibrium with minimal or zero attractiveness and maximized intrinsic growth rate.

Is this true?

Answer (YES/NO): YES